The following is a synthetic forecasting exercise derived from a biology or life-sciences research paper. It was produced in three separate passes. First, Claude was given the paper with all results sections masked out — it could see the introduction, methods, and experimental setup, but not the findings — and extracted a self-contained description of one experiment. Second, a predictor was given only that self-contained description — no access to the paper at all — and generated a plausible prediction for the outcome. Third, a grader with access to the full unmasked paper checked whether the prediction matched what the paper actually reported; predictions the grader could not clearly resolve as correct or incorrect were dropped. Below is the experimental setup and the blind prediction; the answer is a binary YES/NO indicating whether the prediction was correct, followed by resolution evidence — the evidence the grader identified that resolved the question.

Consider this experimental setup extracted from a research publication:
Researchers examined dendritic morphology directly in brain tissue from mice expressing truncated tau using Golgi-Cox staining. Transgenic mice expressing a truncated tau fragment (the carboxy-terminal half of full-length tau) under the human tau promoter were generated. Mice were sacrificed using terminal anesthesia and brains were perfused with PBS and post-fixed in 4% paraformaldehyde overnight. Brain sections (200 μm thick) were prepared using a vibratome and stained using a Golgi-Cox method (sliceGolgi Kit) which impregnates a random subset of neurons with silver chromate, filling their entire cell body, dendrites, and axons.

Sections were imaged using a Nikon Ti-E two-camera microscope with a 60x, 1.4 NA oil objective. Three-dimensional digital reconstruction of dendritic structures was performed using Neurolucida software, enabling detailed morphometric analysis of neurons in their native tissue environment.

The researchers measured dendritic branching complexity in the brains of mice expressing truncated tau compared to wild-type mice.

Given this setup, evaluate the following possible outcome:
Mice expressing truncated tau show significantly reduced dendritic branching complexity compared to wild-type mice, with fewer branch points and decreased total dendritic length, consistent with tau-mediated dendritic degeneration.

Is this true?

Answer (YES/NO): YES